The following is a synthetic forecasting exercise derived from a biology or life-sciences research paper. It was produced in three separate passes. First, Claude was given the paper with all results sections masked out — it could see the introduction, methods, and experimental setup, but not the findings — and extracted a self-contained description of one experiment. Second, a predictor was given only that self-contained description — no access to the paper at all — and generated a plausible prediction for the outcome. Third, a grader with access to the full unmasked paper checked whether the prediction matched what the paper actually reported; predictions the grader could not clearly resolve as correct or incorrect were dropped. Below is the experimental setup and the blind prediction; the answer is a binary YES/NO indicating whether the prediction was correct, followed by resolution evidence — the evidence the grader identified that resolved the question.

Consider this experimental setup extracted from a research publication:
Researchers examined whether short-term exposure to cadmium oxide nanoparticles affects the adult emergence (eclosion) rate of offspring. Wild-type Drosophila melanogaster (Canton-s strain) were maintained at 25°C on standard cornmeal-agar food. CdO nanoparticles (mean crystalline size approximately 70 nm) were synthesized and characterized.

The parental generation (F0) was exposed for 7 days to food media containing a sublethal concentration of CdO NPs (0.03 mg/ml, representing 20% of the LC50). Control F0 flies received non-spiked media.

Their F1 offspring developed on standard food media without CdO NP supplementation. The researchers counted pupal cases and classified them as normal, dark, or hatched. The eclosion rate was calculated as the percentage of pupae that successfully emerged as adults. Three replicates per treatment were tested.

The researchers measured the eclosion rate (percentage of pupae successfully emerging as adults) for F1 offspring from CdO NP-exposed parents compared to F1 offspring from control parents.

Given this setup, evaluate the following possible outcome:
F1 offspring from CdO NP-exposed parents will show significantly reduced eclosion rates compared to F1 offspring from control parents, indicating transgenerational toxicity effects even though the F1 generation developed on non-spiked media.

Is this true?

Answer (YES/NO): YES